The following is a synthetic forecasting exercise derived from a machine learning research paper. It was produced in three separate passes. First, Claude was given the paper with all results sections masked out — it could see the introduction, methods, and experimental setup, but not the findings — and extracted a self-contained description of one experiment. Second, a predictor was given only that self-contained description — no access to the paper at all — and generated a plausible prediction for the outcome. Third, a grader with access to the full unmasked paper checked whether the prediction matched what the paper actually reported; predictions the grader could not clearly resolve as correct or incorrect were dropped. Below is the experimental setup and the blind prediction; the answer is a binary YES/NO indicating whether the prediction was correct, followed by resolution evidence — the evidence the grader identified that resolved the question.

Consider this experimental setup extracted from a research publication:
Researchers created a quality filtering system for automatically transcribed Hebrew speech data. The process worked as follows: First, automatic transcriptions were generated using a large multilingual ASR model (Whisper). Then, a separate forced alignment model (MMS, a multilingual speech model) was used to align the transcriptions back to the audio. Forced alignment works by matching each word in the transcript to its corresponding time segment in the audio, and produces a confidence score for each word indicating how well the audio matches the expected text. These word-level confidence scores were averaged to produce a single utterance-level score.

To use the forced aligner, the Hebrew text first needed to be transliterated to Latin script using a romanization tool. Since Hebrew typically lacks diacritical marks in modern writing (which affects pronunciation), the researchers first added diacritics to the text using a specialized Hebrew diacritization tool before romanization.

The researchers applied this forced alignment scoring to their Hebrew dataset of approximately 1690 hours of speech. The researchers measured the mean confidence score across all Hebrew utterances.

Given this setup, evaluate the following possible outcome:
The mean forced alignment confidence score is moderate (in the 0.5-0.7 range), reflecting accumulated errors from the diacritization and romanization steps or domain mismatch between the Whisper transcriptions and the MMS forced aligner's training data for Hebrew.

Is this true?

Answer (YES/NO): NO